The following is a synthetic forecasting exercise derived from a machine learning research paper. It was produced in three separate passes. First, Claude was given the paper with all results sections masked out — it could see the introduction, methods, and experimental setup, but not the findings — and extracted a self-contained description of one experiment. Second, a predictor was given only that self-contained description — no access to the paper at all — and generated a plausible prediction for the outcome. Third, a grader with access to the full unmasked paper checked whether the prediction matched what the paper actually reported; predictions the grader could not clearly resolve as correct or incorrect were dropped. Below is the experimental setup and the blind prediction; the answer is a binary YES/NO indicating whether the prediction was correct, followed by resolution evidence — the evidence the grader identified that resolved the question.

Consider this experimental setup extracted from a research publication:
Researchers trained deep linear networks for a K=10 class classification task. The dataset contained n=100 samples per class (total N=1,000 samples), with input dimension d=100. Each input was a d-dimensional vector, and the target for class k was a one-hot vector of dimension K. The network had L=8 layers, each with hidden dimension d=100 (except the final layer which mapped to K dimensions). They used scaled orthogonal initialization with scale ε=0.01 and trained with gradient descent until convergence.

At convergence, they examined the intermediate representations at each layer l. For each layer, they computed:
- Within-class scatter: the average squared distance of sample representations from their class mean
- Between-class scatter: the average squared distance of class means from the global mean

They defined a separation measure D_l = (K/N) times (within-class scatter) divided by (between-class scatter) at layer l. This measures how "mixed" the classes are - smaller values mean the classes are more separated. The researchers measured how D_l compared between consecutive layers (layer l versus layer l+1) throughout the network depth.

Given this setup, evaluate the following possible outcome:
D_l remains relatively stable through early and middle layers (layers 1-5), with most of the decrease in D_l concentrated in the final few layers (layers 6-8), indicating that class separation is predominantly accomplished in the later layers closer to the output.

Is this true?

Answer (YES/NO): NO